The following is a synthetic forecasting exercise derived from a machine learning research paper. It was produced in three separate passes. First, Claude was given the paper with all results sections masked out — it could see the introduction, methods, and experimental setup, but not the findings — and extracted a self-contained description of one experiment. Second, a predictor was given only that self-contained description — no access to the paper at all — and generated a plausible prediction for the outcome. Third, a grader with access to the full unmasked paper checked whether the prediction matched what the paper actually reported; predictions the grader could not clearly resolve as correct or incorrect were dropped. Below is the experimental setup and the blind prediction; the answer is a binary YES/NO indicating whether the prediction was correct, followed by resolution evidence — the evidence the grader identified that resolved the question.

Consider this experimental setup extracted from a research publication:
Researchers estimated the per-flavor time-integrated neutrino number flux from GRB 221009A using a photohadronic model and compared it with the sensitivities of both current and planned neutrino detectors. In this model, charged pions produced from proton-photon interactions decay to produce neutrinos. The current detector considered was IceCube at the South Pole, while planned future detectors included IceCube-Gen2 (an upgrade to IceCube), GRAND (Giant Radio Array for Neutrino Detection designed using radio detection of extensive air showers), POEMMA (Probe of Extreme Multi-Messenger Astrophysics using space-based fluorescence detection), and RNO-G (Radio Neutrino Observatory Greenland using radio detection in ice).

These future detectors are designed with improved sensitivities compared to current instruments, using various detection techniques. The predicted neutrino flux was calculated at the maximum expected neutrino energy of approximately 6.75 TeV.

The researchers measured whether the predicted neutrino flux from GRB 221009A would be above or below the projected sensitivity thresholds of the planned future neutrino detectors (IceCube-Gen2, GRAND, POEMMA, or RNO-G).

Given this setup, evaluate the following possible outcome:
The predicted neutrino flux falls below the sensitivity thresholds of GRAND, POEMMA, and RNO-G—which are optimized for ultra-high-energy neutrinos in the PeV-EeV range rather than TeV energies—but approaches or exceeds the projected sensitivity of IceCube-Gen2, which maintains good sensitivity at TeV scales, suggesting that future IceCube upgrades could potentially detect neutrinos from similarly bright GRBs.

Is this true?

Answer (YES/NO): NO